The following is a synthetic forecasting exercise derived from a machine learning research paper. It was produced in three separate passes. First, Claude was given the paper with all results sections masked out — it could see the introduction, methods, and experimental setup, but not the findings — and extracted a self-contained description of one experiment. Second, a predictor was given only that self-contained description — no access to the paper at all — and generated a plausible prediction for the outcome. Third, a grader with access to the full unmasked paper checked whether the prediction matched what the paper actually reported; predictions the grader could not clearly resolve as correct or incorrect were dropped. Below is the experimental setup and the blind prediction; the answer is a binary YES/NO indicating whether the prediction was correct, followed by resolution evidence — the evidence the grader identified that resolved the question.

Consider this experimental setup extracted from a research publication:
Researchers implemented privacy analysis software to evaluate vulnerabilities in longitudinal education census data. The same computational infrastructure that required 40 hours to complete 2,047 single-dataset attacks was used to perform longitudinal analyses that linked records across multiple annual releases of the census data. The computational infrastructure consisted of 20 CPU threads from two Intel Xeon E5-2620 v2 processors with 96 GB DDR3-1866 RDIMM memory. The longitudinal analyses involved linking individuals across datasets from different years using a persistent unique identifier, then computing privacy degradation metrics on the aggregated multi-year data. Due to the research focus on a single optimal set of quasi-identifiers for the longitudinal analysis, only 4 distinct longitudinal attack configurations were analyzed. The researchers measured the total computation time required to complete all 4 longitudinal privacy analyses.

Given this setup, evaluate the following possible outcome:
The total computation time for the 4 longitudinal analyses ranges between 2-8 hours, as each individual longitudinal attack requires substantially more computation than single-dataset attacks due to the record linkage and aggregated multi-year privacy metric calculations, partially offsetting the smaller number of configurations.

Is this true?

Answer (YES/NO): NO